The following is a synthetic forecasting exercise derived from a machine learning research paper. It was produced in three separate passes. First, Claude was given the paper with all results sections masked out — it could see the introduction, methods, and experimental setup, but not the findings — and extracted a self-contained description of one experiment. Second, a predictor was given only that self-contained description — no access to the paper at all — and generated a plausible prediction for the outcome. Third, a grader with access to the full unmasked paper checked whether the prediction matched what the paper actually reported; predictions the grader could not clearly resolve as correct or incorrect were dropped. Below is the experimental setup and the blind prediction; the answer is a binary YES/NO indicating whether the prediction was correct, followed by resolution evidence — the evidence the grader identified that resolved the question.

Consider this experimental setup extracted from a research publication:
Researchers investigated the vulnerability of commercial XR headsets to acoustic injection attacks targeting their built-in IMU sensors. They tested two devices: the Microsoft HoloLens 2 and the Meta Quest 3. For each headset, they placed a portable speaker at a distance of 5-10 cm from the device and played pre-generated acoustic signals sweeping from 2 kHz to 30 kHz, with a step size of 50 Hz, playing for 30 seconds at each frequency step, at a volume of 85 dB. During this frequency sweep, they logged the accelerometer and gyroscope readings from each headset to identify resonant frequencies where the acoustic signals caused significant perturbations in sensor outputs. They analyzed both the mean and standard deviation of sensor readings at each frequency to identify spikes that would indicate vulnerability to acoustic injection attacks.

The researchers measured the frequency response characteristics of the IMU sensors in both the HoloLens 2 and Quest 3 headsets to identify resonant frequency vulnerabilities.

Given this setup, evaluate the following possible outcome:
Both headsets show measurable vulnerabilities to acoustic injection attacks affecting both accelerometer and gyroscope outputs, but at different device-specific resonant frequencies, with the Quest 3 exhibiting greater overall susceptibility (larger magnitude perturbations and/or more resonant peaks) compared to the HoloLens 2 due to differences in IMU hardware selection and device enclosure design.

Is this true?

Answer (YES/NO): NO